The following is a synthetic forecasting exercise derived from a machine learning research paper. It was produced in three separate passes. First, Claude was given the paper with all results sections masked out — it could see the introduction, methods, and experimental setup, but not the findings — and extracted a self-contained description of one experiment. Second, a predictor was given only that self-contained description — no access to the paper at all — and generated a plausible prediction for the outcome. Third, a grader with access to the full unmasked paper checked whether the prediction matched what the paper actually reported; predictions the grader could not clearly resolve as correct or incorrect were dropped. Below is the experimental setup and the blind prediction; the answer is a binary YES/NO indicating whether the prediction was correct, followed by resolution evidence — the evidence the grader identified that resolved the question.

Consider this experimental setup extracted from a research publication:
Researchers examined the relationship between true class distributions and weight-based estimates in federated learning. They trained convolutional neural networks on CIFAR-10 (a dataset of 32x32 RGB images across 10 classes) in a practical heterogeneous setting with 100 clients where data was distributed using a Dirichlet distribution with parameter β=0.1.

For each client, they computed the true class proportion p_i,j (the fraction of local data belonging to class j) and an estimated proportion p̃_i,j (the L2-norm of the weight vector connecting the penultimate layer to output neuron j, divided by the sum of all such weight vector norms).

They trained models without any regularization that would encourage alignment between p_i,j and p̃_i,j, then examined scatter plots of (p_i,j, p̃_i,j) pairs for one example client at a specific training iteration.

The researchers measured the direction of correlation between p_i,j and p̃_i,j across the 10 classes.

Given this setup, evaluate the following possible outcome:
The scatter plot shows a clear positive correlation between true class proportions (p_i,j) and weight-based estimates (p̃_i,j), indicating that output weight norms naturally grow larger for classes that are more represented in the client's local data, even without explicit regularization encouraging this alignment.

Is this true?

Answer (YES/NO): YES